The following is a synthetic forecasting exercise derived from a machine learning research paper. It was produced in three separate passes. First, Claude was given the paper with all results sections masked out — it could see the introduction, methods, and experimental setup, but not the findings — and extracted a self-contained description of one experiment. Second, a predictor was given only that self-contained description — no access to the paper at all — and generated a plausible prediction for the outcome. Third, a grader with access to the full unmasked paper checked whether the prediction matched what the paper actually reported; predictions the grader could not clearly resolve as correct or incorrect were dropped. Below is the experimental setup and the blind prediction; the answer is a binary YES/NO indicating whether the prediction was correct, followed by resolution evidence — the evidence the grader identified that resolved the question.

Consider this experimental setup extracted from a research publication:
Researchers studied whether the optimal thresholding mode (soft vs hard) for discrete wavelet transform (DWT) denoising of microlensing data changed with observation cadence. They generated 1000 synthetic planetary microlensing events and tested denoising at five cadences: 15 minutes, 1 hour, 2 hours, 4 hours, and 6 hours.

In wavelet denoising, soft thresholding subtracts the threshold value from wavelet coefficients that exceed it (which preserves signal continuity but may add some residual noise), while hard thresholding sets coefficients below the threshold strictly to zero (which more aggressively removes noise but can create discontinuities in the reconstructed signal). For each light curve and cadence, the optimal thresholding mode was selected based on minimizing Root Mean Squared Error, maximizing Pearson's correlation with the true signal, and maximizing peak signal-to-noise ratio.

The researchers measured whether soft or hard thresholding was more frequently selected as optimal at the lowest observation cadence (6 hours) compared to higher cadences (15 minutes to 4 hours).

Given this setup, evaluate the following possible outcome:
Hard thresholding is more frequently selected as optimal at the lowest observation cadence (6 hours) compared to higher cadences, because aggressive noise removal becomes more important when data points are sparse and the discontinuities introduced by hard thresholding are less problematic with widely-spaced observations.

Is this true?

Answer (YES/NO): YES